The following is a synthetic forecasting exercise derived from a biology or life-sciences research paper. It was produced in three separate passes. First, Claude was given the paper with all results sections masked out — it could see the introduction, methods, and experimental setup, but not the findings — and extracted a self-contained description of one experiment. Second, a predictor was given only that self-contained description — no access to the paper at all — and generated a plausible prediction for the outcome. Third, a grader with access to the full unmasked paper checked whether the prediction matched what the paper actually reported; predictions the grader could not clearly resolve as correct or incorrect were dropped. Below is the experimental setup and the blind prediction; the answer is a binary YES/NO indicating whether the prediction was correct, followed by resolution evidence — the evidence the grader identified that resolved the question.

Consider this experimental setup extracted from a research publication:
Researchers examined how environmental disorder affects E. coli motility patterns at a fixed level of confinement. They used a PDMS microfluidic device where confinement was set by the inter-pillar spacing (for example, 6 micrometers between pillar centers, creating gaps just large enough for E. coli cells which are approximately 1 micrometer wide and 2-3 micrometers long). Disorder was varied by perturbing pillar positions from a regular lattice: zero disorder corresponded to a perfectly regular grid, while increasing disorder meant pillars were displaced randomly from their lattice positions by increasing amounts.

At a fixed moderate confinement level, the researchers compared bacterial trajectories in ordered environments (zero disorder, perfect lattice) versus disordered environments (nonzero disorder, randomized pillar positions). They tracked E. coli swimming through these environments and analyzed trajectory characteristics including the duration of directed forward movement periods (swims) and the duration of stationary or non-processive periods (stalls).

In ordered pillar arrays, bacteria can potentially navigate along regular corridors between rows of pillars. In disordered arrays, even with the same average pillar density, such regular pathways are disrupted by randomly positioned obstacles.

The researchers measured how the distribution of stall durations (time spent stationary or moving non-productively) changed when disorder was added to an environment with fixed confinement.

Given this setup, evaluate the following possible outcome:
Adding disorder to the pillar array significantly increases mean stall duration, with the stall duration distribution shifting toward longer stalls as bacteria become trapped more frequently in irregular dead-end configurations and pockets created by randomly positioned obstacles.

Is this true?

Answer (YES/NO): YES